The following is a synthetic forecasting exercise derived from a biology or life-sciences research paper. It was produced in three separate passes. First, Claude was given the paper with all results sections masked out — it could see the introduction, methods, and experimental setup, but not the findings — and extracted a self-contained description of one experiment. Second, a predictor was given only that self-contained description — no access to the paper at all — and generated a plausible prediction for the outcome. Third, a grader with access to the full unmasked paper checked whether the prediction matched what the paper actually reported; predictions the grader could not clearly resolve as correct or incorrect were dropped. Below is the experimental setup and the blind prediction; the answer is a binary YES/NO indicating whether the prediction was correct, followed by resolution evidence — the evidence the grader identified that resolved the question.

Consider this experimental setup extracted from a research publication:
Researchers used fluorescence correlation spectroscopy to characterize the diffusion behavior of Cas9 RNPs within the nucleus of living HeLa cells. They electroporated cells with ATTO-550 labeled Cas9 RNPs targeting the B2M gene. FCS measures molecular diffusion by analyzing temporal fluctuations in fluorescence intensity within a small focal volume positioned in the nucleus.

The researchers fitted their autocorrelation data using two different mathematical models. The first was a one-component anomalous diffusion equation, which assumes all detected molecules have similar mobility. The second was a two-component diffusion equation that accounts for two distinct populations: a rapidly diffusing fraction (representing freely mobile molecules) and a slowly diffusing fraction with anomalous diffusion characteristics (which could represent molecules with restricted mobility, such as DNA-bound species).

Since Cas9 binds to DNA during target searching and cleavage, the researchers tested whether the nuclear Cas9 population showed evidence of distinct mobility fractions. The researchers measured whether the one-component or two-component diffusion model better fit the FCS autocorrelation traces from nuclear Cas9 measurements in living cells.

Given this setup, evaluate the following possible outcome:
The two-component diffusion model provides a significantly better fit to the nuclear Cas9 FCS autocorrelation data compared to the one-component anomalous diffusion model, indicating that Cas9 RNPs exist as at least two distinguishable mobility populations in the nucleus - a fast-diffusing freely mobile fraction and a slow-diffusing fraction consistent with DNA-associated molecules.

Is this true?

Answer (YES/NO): YES